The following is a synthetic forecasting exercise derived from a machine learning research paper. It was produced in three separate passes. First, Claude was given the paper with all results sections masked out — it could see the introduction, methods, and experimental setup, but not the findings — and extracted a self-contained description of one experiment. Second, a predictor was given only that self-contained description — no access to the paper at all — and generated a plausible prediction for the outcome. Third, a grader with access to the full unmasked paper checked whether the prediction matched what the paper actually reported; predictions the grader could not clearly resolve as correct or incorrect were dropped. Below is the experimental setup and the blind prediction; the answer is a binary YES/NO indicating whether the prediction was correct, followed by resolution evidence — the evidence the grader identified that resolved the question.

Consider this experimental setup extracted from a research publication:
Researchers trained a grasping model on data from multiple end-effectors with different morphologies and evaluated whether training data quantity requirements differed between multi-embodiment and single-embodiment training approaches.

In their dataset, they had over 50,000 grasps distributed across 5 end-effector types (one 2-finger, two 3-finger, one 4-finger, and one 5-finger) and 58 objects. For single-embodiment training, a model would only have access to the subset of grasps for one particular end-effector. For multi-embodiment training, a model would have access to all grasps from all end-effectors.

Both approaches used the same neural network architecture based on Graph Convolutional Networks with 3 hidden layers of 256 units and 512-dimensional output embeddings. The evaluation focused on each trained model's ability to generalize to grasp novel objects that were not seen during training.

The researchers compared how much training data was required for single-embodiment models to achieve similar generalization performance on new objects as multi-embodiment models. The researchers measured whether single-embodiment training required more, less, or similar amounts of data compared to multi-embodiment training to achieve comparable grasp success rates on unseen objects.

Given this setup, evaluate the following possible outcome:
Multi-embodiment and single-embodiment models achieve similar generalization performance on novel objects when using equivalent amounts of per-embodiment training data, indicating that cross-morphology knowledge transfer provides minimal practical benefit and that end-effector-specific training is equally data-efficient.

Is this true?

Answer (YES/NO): NO